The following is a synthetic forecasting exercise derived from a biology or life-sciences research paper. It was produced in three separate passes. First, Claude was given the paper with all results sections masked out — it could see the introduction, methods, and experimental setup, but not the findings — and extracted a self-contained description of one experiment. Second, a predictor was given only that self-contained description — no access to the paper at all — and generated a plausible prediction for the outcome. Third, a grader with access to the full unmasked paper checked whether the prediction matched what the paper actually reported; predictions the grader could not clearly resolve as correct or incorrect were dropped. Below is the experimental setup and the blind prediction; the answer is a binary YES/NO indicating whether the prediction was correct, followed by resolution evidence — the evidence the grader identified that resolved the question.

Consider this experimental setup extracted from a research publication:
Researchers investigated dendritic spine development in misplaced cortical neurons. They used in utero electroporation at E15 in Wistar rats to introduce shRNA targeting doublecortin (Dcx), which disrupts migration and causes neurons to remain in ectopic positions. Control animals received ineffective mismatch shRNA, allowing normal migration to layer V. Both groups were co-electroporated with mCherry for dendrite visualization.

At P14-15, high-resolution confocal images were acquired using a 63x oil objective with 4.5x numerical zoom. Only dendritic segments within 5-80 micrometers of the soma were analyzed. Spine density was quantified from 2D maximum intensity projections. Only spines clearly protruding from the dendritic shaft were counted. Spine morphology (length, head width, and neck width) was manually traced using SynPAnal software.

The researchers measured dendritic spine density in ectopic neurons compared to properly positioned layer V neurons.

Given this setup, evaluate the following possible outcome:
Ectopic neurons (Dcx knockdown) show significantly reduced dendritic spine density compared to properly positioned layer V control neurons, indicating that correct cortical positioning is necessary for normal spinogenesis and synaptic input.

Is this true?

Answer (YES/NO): YES